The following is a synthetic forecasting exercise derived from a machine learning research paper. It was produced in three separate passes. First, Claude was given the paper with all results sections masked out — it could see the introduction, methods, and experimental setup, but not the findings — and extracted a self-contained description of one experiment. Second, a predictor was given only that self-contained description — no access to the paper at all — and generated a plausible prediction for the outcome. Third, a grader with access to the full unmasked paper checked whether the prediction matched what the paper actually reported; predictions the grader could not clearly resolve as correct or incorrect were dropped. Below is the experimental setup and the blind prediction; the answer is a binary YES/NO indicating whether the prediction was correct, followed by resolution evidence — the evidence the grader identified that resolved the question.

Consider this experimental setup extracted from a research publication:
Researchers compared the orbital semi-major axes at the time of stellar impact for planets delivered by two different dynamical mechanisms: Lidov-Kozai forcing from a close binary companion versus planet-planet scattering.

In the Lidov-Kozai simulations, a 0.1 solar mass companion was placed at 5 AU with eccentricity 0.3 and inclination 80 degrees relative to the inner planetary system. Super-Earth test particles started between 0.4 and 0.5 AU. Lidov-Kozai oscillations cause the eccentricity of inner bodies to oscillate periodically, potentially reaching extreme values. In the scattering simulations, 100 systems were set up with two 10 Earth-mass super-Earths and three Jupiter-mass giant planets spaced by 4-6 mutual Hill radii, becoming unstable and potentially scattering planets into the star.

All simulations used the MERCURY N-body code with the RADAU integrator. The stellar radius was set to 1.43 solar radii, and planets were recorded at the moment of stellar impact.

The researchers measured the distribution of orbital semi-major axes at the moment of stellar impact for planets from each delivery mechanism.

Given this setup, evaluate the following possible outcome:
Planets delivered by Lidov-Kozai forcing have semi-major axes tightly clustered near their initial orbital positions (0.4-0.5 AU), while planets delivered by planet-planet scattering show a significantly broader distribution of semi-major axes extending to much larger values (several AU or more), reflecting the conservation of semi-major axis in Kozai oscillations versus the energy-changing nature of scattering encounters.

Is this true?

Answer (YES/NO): YES